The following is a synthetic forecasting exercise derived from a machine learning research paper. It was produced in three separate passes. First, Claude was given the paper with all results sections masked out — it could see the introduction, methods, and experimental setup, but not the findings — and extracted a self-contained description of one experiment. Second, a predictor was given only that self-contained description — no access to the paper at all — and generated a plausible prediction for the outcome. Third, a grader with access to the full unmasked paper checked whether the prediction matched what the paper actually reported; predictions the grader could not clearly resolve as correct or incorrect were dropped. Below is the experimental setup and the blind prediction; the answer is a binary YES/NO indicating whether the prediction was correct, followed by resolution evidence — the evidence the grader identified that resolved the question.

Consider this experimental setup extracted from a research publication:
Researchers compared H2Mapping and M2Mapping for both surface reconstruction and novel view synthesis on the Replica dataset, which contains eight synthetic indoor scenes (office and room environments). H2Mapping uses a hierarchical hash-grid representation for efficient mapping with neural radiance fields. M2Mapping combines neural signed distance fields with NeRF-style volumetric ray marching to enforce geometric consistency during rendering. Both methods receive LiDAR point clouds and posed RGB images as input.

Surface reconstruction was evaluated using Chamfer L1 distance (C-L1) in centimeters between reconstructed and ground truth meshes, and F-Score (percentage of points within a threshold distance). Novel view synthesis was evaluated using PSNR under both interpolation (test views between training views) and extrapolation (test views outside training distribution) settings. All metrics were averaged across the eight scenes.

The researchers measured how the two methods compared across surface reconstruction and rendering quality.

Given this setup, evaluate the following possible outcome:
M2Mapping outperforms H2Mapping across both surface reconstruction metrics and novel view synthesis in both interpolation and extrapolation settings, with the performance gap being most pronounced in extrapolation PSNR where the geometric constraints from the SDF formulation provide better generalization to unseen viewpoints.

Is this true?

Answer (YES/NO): NO